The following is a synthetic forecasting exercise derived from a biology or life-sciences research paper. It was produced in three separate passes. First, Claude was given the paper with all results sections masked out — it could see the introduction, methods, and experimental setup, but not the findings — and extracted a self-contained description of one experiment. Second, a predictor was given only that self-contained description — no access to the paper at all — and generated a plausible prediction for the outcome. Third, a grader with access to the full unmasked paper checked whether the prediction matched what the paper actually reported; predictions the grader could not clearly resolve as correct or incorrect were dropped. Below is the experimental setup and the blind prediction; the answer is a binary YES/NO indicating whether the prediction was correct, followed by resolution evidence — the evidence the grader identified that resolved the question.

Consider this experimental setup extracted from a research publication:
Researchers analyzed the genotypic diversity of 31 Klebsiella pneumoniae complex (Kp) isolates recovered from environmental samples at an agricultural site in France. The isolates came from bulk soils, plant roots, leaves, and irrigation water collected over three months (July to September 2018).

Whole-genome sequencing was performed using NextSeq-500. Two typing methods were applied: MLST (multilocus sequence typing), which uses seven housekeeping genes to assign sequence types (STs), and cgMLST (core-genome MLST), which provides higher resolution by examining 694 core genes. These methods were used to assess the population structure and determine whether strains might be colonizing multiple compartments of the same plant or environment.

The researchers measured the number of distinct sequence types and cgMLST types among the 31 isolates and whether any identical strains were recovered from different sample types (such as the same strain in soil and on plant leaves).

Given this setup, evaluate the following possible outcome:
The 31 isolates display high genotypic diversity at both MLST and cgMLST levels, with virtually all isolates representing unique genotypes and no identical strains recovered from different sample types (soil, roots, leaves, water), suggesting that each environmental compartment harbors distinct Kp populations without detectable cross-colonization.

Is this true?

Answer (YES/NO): NO